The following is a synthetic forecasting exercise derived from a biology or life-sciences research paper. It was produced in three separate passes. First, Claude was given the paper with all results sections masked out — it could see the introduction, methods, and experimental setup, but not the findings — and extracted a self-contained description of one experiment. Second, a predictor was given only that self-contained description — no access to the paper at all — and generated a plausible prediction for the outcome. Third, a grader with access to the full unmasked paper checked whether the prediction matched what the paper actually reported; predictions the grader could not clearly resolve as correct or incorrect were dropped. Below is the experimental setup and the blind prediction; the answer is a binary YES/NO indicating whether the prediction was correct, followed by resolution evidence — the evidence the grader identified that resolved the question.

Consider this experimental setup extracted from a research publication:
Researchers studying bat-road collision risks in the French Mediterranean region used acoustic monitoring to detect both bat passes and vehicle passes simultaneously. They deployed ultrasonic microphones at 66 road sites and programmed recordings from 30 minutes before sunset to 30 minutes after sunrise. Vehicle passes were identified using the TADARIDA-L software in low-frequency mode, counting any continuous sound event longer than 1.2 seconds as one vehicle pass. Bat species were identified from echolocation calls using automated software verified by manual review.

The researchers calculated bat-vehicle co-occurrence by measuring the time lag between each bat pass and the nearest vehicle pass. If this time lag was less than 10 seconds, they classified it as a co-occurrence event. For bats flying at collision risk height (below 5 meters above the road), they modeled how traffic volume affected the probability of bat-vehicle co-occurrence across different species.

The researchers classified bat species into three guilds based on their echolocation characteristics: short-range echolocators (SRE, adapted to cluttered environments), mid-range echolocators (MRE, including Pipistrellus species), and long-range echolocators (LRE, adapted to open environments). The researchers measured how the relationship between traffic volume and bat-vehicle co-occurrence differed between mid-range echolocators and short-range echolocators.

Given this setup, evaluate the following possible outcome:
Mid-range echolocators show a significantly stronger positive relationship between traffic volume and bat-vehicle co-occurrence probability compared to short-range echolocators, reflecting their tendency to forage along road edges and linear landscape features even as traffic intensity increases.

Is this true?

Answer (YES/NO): YES